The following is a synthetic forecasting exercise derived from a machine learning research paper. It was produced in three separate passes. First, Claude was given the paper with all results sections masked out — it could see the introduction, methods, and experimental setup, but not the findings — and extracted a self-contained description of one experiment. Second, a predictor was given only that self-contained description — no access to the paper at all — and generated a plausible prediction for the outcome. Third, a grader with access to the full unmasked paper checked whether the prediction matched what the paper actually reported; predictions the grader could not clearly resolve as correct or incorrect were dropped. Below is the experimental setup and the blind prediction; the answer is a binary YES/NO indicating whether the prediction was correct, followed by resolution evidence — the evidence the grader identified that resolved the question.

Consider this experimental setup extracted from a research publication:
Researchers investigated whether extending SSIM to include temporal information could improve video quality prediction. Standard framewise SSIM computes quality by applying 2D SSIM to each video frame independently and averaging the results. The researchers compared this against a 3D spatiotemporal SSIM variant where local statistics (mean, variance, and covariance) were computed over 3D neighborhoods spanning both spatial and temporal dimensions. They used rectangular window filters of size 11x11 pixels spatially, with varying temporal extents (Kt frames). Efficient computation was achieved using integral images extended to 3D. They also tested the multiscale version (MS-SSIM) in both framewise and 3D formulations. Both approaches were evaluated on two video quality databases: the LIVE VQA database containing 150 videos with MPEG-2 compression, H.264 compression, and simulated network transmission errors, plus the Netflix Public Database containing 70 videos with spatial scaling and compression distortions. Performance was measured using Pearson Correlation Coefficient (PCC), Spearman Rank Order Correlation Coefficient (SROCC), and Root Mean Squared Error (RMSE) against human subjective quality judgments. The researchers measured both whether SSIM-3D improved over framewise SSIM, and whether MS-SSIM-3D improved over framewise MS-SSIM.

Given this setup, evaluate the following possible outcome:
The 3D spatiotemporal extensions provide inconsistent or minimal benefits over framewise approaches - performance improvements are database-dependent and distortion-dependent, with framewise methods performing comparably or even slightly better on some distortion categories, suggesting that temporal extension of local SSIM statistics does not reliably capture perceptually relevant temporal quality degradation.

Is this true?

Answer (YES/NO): NO